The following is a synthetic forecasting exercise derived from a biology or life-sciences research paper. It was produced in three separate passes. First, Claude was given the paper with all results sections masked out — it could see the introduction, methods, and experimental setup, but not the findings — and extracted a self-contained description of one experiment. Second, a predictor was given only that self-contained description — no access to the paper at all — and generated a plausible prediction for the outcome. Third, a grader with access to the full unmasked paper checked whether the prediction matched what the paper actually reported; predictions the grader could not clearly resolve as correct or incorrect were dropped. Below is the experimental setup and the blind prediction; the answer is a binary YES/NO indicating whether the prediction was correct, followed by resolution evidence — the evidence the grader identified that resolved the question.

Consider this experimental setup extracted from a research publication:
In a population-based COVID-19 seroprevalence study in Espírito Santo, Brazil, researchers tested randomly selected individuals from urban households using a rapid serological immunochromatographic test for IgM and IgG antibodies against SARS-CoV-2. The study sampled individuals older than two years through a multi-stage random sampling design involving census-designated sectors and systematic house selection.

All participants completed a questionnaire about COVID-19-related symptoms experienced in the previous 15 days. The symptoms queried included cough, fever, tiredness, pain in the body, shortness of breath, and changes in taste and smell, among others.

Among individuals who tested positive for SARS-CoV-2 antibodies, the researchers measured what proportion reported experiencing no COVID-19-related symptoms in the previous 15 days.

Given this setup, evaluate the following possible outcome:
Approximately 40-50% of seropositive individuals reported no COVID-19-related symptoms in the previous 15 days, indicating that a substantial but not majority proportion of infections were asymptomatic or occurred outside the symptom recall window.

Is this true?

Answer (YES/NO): NO